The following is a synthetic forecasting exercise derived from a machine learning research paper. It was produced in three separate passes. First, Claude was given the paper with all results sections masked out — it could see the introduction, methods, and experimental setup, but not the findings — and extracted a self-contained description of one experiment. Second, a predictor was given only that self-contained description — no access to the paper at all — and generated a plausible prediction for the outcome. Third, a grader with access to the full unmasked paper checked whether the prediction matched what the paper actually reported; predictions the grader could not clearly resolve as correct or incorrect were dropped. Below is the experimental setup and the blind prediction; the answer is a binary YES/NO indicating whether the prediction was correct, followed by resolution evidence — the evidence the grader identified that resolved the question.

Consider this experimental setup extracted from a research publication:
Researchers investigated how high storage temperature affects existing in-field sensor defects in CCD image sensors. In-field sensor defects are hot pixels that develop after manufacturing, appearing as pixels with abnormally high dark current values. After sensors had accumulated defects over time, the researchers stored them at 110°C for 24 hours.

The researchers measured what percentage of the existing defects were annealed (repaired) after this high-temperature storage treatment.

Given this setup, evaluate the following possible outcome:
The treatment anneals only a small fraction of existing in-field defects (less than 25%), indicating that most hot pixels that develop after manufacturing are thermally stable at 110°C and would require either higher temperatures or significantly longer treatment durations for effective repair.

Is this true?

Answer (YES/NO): NO